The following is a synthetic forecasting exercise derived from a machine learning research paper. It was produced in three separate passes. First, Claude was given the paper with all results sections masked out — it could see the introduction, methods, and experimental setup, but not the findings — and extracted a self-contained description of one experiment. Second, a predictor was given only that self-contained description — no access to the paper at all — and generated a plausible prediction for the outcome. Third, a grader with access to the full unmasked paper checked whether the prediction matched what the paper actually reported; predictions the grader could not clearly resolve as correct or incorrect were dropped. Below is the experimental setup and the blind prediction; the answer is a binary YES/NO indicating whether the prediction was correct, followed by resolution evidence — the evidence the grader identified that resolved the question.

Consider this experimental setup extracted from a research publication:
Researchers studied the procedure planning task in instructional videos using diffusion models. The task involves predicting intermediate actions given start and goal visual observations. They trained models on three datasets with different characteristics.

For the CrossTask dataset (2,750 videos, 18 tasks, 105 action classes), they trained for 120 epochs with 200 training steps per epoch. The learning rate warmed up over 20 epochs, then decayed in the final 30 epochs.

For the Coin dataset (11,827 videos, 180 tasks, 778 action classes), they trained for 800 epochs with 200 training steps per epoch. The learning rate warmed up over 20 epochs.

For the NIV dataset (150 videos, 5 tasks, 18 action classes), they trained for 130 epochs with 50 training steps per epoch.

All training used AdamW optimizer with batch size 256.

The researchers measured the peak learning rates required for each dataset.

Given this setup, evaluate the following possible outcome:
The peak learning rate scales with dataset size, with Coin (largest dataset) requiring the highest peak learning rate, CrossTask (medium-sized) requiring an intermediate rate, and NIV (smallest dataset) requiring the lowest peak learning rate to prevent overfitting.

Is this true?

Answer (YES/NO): NO